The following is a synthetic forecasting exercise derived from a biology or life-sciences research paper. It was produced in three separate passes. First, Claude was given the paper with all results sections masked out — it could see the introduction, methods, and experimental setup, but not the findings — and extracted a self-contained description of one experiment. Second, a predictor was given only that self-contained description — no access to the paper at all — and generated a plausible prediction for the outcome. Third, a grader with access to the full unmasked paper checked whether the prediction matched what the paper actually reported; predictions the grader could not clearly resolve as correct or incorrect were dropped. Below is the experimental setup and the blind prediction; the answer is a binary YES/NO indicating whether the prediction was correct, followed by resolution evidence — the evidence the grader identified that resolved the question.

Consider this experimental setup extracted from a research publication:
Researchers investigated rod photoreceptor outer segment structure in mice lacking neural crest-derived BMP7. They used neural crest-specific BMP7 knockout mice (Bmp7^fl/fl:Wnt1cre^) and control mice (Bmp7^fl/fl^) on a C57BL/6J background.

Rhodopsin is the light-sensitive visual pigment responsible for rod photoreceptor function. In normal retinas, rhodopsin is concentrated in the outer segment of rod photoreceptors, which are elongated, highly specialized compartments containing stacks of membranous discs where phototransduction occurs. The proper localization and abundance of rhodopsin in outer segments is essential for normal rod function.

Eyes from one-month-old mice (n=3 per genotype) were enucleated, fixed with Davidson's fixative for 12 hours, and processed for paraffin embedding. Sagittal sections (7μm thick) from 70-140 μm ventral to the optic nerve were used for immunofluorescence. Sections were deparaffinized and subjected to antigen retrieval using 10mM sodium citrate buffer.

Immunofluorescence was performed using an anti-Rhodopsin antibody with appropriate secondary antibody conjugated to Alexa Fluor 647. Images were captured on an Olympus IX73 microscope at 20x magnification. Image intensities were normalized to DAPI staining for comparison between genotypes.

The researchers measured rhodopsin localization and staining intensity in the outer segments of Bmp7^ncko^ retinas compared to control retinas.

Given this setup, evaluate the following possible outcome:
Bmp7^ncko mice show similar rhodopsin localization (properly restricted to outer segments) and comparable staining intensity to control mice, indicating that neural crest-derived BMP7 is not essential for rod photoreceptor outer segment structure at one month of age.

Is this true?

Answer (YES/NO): NO